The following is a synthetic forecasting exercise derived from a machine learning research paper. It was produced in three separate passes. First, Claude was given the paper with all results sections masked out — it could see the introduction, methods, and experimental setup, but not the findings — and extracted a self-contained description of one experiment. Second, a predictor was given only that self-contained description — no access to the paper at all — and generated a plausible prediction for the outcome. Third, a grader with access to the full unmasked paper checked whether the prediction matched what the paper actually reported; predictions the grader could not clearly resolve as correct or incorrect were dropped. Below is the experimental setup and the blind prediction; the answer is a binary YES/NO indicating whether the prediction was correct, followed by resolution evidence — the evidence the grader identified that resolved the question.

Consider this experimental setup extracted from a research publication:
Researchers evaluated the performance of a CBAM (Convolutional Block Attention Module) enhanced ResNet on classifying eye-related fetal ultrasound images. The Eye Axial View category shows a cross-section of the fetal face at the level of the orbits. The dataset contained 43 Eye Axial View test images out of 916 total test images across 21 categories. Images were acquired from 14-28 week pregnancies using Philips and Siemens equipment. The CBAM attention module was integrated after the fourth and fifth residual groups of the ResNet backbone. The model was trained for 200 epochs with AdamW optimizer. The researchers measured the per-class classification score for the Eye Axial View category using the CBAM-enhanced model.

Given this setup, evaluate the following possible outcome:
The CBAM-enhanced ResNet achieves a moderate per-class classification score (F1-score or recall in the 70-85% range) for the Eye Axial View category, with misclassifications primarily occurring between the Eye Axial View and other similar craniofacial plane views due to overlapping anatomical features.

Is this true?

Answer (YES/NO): NO